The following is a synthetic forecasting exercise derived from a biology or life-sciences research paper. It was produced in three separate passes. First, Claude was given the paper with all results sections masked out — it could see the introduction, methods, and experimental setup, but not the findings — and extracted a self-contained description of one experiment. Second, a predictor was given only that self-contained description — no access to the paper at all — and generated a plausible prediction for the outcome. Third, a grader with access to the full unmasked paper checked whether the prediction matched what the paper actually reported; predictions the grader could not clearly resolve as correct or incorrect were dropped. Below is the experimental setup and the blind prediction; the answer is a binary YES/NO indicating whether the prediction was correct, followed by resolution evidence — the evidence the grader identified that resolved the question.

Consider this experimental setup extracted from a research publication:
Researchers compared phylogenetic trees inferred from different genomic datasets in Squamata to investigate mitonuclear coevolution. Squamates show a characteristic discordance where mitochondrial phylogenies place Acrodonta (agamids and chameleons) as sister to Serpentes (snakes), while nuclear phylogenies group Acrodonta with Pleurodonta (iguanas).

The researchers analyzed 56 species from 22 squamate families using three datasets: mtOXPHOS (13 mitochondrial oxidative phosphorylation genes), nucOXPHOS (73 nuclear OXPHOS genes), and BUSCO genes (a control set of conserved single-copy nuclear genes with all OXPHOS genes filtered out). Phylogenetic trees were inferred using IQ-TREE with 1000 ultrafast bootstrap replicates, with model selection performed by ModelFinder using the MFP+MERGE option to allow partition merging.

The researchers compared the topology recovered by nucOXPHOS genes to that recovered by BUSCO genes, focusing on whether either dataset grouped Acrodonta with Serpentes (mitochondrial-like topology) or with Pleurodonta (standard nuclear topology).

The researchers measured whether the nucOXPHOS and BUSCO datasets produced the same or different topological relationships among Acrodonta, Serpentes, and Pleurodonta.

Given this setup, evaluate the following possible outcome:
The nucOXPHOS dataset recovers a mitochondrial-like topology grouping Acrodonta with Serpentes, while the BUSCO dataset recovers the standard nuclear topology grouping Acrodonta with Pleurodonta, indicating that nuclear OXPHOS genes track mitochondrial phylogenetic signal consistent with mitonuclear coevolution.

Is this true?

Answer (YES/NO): NO